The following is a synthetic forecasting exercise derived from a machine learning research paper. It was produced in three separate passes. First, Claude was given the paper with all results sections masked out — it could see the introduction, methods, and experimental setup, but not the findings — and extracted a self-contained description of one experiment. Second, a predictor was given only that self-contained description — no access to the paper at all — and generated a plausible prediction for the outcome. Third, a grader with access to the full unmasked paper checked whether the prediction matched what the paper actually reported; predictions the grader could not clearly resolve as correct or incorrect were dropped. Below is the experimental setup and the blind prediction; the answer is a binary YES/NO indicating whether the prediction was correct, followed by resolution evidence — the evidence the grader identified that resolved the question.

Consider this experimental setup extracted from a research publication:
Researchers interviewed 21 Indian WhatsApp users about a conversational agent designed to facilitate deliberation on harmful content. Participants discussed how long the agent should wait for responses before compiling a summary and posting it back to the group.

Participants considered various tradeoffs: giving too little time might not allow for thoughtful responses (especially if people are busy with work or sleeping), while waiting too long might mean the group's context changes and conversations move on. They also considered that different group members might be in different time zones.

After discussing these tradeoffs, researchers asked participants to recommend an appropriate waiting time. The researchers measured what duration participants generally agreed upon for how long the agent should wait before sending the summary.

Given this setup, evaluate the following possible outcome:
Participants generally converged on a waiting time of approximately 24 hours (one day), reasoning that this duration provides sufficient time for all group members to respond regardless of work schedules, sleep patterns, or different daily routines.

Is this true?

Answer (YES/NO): YES